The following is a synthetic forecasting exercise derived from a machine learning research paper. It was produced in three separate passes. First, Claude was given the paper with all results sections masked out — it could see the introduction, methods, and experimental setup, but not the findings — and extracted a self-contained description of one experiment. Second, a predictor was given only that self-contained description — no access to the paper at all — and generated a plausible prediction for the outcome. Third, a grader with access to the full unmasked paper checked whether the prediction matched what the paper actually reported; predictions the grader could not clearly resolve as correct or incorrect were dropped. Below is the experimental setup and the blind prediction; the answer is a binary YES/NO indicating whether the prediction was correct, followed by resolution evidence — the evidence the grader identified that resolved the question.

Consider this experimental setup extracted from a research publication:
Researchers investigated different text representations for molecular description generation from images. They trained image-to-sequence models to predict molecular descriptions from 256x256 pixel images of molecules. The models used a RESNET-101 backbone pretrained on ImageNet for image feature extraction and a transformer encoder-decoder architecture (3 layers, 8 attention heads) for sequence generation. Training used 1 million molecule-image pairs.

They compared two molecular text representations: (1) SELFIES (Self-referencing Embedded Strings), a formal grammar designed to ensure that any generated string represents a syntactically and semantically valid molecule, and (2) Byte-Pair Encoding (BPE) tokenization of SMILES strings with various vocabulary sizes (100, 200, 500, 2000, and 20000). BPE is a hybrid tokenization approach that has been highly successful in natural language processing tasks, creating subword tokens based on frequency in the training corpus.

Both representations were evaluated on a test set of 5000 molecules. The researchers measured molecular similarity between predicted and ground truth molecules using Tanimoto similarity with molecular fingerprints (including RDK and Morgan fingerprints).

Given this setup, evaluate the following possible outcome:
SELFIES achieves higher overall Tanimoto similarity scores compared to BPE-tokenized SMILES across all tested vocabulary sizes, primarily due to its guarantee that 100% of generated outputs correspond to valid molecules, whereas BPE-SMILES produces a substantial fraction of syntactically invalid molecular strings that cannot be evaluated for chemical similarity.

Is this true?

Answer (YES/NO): YES